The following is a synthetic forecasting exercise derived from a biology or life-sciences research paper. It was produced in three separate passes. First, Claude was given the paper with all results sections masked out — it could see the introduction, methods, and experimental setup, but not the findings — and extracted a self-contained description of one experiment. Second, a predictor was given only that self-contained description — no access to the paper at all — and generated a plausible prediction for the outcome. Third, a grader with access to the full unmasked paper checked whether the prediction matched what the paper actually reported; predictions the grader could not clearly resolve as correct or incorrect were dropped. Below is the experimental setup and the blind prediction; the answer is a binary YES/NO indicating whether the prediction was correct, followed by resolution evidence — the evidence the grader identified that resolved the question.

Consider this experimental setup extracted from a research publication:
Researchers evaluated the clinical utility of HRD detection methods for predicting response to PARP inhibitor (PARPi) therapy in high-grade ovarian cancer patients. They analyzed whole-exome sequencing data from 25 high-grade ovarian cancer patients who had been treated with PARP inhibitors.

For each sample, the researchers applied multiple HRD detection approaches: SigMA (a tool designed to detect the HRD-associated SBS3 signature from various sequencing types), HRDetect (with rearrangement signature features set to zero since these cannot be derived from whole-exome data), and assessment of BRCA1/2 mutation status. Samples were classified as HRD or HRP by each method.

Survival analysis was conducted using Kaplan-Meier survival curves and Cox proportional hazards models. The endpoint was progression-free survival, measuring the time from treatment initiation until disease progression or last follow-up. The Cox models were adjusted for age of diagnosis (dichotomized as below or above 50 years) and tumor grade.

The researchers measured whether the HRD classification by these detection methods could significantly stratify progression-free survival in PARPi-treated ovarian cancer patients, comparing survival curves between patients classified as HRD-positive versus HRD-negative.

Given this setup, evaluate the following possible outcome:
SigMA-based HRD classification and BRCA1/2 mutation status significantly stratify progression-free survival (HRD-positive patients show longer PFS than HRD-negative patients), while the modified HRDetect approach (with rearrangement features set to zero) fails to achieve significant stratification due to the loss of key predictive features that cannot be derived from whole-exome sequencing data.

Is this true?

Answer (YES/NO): NO